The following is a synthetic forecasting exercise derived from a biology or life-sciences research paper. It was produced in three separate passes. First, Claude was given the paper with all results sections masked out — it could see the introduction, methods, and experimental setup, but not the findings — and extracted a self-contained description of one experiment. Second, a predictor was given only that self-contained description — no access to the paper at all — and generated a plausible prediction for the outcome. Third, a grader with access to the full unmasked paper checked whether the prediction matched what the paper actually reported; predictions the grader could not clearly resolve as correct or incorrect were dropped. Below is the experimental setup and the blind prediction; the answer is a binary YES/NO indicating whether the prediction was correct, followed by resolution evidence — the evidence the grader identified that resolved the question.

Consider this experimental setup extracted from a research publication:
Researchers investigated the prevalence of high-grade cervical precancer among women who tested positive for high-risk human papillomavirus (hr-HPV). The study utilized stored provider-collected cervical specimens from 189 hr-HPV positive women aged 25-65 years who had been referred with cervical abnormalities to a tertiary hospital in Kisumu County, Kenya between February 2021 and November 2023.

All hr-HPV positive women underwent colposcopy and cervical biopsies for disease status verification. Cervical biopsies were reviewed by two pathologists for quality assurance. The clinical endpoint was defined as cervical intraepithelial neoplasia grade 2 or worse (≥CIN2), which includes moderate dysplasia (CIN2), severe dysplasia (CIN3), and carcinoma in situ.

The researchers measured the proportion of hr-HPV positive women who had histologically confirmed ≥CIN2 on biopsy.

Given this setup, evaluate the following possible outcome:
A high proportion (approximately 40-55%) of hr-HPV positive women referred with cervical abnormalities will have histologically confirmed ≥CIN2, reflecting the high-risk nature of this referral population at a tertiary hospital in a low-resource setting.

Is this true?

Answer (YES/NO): NO